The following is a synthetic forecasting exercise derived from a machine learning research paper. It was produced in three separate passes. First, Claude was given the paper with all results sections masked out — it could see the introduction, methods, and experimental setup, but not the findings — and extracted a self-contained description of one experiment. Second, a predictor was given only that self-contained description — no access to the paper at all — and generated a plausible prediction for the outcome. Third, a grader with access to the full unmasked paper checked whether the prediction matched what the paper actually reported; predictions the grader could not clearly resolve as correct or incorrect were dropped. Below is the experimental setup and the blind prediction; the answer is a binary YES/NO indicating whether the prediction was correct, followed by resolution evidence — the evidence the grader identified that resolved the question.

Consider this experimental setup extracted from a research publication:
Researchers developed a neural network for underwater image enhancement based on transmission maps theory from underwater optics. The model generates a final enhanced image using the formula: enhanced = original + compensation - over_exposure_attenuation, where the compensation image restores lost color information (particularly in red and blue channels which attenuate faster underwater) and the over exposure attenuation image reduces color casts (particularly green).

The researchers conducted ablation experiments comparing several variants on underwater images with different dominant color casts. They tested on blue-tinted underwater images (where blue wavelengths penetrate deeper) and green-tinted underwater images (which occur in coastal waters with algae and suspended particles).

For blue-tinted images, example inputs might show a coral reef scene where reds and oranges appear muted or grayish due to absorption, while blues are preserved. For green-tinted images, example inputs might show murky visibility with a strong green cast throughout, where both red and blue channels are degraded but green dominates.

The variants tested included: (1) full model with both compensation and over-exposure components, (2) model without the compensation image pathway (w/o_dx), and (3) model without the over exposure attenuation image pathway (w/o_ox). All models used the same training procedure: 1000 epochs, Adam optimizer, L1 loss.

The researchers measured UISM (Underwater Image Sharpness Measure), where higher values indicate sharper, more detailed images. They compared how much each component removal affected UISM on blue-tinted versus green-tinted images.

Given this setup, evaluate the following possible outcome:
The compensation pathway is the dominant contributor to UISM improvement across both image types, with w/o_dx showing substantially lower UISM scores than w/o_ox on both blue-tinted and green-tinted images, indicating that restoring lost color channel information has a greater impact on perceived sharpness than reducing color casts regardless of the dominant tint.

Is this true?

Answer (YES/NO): YES